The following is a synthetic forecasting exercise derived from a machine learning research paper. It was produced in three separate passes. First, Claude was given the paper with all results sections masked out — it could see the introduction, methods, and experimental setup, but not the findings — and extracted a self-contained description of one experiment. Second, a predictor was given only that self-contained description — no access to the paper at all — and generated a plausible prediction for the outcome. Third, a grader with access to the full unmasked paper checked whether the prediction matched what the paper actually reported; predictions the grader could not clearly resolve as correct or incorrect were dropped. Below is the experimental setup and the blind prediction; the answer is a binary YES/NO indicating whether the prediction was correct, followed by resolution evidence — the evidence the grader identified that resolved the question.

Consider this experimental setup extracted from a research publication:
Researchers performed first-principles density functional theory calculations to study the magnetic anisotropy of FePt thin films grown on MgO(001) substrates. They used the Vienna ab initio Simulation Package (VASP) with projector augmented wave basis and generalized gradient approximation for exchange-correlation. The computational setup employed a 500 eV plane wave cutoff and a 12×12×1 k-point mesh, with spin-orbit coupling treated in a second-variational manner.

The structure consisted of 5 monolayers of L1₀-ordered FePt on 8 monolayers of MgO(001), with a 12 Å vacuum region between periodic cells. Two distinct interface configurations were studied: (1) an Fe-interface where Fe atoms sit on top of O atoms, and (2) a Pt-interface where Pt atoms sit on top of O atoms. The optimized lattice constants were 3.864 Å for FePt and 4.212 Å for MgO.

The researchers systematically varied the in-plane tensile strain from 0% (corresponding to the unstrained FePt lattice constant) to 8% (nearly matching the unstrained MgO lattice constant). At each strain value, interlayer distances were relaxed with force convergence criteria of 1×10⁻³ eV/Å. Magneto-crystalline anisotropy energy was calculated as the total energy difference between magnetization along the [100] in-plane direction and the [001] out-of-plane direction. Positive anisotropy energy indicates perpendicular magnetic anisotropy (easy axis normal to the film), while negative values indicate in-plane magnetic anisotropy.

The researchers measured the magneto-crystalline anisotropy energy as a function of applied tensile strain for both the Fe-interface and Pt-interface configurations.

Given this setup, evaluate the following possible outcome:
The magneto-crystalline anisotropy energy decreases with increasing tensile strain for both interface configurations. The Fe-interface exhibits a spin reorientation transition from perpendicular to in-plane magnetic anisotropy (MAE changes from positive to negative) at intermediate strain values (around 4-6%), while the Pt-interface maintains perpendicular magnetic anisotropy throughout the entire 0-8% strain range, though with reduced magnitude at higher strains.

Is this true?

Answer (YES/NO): NO